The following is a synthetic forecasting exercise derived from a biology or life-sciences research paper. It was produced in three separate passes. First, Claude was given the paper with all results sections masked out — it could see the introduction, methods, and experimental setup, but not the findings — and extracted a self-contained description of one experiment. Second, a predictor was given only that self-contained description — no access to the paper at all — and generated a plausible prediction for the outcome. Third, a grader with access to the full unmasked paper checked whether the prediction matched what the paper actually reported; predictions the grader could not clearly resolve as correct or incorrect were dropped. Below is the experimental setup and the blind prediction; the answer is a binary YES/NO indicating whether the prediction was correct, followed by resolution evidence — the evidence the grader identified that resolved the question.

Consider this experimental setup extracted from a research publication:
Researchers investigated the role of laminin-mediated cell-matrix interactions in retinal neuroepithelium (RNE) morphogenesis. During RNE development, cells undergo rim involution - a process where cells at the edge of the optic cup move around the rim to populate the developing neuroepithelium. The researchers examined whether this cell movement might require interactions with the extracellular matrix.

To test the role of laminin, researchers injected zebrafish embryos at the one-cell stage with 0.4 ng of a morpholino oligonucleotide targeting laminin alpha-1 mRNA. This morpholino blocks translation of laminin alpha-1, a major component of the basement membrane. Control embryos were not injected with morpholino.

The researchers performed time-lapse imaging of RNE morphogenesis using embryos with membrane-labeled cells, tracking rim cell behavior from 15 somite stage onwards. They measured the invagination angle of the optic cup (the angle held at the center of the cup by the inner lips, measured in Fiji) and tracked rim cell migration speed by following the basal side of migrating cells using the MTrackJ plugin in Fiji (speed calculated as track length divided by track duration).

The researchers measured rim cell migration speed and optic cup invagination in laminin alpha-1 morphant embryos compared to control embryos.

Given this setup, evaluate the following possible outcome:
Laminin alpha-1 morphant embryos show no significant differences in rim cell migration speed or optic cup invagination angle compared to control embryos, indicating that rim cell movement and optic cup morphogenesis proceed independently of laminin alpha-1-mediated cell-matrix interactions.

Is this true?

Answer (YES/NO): NO